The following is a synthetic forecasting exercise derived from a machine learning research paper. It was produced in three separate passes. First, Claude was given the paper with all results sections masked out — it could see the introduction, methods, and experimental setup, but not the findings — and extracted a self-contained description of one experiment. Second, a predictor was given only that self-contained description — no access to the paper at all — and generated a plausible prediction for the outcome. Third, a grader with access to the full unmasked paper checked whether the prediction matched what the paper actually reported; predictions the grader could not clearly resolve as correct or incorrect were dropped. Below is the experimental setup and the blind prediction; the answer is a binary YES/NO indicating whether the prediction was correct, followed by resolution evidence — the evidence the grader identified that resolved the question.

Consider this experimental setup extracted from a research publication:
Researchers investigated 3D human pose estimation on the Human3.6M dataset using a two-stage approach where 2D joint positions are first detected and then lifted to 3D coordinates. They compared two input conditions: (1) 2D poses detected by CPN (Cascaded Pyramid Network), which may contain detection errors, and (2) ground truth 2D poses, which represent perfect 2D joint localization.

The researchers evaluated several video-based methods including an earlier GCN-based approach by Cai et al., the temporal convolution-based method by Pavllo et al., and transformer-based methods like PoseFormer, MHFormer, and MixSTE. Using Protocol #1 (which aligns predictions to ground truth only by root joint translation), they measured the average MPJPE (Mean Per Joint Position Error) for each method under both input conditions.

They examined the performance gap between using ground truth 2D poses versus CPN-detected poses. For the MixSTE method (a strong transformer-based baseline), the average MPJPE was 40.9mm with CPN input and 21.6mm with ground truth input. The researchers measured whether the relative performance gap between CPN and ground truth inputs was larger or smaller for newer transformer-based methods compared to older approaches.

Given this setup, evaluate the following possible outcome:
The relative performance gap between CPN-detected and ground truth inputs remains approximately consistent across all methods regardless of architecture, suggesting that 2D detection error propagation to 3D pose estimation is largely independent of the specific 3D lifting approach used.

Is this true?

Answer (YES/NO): NO